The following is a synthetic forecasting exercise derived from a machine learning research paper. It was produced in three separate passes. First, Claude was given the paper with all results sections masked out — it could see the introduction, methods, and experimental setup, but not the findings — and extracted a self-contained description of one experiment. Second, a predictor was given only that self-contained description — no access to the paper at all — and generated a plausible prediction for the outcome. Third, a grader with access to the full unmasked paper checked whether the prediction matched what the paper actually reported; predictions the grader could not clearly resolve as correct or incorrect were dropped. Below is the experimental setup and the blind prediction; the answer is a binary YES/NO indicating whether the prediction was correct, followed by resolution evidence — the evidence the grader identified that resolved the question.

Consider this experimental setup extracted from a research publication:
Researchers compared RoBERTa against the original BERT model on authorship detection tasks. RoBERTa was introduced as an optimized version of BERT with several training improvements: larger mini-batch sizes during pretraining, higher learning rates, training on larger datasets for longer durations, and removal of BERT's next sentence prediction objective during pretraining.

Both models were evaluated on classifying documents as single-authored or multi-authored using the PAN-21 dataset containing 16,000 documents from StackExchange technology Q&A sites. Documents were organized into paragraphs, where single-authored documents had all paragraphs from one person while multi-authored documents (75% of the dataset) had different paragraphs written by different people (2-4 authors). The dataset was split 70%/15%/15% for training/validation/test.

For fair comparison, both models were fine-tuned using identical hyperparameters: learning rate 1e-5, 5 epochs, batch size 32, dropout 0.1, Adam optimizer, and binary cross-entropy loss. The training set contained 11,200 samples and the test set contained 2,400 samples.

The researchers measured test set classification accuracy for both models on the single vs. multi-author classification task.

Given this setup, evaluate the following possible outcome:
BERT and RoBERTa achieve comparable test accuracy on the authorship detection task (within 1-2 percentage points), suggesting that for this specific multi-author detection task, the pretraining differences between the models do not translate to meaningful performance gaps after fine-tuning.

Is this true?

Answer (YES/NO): NO